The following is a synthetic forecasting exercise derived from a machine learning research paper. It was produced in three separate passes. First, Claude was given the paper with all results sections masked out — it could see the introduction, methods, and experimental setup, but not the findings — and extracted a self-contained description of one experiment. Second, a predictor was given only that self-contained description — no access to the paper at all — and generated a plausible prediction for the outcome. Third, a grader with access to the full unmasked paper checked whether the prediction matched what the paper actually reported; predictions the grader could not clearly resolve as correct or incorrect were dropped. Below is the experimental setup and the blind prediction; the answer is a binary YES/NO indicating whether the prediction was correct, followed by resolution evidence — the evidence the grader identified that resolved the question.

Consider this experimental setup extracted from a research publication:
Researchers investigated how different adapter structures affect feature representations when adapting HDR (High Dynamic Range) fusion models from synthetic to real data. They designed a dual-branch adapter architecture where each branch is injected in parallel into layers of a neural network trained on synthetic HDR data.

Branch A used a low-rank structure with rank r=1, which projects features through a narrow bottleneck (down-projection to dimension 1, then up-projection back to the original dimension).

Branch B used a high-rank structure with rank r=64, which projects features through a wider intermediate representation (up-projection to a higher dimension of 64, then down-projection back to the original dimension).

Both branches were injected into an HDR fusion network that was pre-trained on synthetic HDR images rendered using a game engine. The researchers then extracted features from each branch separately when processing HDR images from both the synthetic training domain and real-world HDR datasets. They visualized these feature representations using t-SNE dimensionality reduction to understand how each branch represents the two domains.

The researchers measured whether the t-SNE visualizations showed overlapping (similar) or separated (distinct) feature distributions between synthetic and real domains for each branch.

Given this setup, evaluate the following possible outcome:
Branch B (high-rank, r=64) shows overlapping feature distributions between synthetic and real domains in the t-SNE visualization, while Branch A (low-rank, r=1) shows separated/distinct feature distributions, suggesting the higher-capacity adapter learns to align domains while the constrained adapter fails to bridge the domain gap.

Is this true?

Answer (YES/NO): NO